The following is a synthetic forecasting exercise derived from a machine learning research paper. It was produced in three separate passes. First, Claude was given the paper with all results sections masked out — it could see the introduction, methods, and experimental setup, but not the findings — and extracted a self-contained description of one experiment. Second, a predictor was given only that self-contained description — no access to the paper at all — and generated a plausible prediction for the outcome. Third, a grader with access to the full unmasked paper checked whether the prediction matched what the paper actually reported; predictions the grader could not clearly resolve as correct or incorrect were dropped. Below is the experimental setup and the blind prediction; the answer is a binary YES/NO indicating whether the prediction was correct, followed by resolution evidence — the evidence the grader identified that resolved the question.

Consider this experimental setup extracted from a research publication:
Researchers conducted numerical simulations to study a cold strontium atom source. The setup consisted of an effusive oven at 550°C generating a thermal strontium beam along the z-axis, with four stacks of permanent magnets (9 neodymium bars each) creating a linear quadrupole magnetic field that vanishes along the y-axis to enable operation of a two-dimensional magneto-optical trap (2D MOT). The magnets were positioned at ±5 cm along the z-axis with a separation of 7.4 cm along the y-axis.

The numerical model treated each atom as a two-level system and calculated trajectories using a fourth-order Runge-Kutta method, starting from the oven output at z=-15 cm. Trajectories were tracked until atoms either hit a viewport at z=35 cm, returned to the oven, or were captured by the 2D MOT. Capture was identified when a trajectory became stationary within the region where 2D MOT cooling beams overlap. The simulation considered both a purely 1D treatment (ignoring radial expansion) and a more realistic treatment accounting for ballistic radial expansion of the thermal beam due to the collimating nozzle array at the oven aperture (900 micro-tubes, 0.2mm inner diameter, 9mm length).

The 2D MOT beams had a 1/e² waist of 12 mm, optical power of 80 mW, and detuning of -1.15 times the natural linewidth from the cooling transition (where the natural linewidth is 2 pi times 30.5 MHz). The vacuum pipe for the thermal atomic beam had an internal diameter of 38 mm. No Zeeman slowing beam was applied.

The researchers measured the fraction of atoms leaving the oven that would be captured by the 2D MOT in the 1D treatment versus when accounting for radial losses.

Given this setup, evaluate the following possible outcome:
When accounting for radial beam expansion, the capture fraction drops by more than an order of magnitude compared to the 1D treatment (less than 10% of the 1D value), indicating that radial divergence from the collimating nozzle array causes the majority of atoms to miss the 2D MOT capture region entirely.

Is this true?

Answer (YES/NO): NO